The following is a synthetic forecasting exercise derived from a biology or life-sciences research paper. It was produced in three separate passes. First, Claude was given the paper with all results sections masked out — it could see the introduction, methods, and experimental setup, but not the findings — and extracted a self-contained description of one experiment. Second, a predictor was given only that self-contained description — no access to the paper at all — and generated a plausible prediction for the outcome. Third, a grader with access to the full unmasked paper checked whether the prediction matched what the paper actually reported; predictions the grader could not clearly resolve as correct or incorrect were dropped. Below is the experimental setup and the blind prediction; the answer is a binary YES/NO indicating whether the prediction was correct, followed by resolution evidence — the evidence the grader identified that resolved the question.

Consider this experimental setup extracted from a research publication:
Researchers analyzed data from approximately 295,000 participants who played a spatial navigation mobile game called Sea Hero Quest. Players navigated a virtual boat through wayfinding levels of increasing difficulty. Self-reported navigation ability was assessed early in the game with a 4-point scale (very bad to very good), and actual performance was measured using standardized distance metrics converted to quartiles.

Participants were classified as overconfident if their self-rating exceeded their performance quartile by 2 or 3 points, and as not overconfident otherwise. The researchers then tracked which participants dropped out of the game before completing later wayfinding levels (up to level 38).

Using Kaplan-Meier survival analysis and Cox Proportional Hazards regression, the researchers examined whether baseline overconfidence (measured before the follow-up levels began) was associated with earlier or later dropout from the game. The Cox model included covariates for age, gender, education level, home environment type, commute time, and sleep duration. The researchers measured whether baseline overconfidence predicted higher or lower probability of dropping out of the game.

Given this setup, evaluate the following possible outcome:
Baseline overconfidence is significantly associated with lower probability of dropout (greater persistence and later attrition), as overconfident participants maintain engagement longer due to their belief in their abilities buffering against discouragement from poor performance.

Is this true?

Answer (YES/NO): YES